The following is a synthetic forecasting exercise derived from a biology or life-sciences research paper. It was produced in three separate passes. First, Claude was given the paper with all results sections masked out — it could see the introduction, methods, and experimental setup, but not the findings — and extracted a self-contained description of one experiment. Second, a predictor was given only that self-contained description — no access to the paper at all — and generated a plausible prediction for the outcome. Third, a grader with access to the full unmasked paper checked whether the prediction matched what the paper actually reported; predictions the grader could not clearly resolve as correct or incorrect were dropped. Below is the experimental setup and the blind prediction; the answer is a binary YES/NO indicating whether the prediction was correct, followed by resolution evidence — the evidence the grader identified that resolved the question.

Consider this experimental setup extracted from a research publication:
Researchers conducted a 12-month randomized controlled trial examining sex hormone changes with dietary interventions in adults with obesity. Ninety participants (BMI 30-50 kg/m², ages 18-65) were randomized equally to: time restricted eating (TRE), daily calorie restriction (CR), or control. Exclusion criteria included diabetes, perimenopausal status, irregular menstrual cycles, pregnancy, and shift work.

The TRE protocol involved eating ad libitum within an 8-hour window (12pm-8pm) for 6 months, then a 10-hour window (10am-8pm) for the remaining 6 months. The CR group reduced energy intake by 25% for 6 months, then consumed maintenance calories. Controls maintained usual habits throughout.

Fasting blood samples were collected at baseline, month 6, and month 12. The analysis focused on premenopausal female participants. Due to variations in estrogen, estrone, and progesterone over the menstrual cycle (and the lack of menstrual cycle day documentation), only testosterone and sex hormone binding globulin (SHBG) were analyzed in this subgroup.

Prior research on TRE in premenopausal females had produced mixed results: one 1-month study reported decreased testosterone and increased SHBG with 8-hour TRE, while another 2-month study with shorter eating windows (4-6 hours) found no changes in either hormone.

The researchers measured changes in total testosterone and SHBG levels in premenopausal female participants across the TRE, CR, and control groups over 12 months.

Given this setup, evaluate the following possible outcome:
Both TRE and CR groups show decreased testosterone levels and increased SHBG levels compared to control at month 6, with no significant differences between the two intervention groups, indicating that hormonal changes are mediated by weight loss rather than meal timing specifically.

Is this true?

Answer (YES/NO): NO